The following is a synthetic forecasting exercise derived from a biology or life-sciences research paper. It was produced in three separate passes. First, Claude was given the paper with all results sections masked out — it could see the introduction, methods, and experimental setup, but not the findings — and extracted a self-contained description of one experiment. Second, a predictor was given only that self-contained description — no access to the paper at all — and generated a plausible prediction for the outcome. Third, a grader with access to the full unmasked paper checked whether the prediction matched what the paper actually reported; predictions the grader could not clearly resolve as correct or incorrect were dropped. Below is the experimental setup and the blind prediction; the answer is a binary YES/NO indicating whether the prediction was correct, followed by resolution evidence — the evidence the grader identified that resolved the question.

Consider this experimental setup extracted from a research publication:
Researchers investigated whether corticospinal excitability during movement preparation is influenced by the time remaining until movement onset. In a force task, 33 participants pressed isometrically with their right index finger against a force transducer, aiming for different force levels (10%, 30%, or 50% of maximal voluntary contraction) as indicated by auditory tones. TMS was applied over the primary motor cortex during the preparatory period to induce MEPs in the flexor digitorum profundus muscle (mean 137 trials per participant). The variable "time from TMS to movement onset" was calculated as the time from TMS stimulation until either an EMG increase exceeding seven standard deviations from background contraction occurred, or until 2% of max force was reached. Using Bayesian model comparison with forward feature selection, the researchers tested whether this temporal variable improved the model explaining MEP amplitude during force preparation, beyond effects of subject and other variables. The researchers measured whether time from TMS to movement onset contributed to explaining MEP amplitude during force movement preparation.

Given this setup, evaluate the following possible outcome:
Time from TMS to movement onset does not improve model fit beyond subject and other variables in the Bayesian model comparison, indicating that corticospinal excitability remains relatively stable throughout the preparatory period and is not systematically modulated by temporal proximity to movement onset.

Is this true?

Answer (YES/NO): NO